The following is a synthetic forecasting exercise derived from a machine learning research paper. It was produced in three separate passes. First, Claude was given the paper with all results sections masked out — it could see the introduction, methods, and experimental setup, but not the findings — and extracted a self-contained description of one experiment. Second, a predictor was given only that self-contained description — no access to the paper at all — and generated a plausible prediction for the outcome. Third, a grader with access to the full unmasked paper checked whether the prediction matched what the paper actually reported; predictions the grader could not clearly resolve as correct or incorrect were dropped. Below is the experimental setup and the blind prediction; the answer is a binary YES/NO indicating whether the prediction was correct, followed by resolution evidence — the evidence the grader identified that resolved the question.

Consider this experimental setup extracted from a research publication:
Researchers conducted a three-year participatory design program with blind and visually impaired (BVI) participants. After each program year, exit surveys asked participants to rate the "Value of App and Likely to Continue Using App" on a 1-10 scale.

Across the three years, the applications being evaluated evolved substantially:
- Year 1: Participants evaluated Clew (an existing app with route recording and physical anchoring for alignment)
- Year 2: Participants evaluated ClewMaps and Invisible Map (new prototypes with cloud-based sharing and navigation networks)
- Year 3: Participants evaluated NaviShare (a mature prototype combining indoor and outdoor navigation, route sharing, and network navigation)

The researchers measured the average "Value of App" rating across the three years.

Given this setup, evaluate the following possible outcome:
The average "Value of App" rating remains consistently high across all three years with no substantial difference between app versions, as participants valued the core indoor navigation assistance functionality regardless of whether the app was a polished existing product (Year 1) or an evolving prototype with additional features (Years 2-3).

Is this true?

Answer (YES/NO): YES